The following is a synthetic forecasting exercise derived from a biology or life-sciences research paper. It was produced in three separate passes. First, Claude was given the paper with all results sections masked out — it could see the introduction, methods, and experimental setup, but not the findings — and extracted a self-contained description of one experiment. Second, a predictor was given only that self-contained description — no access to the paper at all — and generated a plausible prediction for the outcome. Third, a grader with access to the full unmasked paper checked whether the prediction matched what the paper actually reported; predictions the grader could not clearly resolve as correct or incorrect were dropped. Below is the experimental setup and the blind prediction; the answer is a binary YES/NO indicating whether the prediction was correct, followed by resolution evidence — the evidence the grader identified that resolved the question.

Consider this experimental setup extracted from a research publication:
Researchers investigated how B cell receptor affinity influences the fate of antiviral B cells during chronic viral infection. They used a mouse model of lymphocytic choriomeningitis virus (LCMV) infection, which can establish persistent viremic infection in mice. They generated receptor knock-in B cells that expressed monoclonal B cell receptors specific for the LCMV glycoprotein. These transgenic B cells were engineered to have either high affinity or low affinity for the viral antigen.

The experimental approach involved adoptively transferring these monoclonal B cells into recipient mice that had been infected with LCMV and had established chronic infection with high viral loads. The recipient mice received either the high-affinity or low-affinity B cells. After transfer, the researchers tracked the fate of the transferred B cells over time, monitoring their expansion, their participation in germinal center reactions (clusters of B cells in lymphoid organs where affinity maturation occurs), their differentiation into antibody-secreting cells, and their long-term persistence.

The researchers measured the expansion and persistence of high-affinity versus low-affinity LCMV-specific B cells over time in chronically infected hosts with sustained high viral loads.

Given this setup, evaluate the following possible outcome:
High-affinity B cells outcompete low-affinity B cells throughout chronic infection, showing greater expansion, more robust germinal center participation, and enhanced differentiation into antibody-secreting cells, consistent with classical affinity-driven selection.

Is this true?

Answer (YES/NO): NO